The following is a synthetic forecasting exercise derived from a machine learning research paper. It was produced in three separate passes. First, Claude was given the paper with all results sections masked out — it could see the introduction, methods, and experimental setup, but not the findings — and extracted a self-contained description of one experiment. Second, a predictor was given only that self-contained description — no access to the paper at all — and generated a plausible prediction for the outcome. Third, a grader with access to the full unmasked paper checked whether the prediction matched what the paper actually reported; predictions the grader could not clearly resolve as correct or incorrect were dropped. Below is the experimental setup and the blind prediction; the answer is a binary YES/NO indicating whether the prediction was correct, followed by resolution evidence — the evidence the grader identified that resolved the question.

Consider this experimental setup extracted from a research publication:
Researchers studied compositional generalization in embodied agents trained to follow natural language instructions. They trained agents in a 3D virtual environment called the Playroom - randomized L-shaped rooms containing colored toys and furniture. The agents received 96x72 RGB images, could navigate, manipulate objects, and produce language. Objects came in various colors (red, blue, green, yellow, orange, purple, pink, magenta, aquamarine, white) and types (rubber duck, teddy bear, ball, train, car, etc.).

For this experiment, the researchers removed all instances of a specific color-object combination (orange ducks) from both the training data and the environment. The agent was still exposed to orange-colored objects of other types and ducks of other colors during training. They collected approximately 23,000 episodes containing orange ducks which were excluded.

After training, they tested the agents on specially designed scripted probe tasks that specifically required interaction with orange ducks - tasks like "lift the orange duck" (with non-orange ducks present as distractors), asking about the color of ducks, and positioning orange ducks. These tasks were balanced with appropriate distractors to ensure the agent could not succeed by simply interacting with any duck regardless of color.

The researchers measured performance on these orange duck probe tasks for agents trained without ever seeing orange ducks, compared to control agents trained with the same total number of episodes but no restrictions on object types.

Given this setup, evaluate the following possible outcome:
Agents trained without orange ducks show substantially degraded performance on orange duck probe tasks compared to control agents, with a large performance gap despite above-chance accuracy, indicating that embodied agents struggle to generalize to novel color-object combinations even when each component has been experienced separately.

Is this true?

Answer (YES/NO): NO